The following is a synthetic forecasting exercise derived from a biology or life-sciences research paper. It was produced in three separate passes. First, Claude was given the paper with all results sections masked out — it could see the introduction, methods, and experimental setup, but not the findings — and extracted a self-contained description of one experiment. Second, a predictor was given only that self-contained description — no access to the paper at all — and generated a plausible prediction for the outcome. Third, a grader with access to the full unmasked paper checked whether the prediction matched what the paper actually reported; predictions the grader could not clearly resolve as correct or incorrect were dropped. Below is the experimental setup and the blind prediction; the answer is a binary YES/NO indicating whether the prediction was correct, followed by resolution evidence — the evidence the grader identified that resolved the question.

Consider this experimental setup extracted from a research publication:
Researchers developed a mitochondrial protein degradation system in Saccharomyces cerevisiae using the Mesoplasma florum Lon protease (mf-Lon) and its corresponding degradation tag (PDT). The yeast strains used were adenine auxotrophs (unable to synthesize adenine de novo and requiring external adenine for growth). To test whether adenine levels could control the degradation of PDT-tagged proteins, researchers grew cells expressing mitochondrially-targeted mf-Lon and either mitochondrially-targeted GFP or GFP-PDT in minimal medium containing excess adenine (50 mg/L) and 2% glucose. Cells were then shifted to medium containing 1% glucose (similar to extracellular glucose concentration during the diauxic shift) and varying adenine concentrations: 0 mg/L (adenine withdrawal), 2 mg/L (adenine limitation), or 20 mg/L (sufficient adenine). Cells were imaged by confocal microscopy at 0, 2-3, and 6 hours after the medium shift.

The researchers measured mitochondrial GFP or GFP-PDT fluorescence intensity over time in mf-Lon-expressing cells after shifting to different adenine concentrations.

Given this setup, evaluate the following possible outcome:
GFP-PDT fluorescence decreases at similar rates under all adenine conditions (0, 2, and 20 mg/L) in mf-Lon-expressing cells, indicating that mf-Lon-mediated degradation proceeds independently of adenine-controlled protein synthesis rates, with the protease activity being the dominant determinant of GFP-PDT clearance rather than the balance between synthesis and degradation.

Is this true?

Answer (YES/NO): NO